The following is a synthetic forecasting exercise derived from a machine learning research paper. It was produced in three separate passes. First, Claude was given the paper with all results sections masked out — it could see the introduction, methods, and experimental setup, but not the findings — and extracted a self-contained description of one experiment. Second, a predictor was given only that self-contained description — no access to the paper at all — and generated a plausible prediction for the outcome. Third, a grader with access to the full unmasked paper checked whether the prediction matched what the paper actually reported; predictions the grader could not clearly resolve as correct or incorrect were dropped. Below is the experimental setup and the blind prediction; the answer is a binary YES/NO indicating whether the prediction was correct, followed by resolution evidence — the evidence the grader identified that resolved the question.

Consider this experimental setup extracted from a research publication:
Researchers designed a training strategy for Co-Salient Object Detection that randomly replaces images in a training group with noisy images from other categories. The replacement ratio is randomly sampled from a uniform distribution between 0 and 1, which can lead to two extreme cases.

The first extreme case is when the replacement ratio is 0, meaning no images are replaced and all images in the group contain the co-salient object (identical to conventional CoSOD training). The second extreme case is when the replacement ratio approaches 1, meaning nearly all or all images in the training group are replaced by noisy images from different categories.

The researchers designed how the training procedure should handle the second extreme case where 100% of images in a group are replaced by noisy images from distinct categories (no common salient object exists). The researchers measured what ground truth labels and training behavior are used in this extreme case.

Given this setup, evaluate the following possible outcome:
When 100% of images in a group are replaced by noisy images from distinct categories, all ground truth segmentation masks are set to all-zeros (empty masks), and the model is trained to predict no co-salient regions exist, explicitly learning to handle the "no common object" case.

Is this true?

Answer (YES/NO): YES